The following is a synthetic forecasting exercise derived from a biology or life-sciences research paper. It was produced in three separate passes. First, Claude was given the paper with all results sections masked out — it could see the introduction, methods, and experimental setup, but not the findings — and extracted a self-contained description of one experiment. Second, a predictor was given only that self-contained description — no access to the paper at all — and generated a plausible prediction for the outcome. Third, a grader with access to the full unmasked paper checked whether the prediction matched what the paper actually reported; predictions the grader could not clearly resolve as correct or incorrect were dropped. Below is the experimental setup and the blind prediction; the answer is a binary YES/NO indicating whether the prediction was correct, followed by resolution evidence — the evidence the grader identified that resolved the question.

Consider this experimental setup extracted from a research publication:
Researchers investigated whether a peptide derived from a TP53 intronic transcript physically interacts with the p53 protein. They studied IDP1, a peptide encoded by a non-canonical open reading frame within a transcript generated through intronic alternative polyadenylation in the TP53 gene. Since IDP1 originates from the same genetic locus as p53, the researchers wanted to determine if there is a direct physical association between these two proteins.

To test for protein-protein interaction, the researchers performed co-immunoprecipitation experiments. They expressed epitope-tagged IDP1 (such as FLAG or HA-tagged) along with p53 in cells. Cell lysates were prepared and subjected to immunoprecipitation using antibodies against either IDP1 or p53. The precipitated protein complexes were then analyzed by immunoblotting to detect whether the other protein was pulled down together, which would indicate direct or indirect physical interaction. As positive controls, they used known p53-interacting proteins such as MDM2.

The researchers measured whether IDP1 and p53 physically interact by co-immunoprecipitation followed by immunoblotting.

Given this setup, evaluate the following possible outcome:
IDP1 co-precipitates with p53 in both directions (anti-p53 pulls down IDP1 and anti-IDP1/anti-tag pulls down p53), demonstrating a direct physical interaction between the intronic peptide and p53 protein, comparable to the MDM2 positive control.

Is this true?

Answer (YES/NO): NO